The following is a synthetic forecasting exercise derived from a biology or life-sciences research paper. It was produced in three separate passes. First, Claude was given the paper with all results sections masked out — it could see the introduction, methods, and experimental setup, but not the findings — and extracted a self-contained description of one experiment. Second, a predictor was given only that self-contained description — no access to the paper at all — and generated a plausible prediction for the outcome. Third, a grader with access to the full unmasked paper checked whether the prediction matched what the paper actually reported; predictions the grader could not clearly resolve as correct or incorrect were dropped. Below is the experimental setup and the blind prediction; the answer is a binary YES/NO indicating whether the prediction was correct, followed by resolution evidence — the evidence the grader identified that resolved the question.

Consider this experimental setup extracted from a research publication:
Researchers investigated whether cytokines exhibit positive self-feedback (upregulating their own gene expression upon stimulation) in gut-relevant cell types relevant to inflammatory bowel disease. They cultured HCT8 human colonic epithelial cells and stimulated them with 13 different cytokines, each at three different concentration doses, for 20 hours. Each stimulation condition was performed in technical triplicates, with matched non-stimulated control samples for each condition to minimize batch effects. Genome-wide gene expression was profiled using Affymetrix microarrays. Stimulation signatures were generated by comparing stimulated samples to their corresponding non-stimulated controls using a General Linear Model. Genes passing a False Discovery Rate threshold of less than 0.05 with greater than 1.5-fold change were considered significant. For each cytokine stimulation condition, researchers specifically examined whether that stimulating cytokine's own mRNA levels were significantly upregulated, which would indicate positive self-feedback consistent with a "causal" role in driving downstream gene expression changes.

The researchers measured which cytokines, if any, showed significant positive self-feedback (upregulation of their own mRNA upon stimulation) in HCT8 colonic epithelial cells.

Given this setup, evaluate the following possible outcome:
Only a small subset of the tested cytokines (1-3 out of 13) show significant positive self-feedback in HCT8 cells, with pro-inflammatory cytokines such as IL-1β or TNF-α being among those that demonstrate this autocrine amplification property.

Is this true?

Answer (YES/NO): YES